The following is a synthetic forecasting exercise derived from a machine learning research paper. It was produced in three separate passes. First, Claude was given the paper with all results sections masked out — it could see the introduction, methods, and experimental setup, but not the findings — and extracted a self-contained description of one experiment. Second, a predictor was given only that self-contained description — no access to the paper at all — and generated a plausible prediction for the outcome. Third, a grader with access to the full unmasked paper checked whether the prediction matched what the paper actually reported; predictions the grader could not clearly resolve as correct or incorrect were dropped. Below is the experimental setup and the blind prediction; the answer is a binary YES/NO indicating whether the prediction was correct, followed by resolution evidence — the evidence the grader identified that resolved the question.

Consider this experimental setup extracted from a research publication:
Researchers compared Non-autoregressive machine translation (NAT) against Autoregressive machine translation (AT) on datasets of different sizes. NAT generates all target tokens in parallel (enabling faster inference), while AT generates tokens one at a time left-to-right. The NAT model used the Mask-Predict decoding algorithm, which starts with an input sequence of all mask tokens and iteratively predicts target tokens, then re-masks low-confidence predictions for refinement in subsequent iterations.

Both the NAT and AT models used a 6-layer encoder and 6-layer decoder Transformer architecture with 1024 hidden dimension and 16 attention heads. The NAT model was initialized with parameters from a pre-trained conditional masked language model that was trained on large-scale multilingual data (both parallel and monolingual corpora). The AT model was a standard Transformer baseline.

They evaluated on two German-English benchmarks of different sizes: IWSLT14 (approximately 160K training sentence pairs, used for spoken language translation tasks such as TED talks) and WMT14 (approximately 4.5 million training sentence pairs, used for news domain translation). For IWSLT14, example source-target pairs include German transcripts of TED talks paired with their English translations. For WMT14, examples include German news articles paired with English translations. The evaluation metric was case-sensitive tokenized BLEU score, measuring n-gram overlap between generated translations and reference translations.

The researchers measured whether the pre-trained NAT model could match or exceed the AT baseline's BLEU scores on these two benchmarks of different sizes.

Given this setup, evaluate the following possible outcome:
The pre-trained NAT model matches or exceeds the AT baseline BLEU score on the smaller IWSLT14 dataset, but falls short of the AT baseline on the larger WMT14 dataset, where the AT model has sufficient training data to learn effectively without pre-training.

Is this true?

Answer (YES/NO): YES